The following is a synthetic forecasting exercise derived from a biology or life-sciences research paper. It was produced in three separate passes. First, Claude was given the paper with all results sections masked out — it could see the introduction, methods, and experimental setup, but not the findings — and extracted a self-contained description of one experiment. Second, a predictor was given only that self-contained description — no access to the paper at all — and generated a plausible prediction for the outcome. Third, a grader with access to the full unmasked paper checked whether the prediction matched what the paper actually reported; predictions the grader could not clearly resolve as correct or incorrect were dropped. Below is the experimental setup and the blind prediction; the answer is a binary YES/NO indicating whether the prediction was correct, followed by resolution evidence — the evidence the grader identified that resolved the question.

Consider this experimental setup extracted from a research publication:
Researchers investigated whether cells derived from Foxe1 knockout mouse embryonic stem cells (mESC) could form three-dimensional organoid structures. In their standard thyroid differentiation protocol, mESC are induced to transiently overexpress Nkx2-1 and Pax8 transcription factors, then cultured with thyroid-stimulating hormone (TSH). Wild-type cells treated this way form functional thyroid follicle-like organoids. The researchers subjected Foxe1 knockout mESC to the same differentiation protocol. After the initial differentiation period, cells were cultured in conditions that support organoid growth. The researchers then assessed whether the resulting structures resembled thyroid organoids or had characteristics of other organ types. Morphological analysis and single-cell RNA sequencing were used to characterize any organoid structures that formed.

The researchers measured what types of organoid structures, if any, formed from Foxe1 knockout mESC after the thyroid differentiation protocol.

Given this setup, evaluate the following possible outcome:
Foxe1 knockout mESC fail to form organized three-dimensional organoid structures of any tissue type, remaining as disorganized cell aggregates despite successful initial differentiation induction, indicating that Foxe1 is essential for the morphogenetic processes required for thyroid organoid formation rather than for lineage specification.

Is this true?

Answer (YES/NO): NO